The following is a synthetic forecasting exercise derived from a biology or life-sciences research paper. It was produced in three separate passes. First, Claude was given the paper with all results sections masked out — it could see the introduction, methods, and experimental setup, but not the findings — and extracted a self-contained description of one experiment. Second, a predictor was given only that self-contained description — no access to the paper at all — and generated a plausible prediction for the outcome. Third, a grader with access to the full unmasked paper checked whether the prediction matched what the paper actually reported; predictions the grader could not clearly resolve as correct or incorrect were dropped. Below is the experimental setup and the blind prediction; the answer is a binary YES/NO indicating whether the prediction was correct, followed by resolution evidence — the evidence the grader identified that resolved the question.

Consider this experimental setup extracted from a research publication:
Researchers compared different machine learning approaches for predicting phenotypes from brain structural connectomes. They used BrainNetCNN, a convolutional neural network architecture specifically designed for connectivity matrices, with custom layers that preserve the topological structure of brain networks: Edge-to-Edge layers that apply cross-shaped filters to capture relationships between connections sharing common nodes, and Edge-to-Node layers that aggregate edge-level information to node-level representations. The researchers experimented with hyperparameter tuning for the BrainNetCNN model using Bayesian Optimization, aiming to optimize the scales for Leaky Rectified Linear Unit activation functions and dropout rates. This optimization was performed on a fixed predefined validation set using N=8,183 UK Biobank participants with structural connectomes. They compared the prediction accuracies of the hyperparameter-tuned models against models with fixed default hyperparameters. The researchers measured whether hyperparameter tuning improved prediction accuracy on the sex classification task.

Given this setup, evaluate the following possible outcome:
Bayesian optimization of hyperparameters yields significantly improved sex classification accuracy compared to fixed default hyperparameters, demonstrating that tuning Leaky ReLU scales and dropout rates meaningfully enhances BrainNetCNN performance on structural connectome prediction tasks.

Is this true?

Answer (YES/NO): NO